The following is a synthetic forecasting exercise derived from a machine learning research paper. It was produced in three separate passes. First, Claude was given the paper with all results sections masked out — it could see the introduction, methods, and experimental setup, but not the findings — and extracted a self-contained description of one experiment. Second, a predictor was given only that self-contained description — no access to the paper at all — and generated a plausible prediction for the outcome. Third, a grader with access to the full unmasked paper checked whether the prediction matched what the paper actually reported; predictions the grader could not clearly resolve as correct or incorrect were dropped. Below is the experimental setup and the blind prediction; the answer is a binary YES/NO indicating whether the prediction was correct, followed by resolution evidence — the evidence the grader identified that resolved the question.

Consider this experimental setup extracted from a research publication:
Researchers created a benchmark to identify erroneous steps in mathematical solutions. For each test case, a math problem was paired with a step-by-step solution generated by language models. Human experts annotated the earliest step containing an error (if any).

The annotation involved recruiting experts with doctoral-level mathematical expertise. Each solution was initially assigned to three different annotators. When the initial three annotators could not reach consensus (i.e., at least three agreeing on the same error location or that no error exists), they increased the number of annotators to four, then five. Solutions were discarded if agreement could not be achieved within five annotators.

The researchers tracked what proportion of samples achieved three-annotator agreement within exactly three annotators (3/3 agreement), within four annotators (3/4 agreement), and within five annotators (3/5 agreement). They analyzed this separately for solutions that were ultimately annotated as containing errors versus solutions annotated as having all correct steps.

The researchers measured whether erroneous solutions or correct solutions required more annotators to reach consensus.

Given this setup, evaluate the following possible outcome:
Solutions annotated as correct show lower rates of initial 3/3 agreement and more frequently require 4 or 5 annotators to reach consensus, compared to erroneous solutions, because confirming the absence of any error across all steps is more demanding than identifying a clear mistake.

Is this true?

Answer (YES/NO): NO